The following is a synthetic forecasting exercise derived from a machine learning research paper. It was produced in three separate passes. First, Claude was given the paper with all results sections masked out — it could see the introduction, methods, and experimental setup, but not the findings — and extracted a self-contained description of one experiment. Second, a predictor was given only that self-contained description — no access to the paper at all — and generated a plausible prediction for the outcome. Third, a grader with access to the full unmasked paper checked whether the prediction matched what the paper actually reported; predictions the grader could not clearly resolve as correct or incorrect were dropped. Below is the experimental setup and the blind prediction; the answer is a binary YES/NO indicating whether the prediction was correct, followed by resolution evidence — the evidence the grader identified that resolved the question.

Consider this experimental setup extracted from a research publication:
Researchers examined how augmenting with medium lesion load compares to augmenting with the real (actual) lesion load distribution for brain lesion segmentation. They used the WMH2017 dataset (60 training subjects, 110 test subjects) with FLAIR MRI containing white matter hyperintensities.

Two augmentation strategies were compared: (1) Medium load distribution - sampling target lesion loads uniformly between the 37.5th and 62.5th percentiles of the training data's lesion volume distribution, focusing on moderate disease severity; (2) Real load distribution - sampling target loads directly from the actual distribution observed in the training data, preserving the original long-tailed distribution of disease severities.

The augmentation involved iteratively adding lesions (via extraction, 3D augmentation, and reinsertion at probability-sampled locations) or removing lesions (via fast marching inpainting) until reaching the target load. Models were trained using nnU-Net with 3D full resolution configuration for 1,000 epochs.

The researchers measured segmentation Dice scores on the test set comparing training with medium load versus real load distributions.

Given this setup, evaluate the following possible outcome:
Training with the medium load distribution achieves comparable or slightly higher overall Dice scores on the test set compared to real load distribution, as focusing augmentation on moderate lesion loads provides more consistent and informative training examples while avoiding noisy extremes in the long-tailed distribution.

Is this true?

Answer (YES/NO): NO